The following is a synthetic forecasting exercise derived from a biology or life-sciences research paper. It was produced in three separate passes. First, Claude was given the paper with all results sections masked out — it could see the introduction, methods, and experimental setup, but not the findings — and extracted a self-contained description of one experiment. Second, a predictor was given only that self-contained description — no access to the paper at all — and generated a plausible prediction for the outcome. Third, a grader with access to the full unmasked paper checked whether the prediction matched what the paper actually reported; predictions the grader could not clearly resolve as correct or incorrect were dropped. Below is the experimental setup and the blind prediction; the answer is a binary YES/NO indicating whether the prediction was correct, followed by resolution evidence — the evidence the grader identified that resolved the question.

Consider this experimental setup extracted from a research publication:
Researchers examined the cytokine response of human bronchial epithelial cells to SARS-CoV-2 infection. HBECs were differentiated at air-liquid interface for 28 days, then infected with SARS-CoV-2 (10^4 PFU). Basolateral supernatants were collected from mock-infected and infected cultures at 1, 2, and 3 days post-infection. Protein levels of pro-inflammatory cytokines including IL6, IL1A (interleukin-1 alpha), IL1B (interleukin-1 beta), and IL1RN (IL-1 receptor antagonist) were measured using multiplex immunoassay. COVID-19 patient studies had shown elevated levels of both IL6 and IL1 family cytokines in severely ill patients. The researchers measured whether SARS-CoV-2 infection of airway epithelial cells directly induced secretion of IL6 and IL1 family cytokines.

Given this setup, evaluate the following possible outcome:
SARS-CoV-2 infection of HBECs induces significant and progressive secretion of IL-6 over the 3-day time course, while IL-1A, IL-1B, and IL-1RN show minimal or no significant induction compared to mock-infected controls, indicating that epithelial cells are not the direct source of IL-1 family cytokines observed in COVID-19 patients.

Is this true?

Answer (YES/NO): YES